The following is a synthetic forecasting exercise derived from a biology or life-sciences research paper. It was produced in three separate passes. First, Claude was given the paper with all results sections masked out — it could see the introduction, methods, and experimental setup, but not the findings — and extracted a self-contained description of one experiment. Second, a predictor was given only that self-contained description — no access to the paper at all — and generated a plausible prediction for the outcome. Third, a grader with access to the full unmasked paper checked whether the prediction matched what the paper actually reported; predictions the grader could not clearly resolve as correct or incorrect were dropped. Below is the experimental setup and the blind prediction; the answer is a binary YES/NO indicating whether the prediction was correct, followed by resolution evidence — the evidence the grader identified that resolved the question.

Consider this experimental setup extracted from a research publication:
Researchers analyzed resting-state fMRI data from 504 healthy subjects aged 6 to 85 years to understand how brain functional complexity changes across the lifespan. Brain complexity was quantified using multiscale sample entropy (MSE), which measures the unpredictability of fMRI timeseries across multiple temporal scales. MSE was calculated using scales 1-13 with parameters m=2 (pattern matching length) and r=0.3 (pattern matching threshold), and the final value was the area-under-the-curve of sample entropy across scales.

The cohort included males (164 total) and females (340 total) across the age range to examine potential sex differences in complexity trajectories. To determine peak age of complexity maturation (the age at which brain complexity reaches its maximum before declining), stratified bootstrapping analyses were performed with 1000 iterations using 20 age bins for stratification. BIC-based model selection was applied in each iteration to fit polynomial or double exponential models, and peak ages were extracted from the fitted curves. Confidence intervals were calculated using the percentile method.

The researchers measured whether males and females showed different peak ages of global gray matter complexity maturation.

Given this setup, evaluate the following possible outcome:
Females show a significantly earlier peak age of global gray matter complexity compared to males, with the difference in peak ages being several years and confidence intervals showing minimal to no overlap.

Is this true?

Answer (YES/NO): NO